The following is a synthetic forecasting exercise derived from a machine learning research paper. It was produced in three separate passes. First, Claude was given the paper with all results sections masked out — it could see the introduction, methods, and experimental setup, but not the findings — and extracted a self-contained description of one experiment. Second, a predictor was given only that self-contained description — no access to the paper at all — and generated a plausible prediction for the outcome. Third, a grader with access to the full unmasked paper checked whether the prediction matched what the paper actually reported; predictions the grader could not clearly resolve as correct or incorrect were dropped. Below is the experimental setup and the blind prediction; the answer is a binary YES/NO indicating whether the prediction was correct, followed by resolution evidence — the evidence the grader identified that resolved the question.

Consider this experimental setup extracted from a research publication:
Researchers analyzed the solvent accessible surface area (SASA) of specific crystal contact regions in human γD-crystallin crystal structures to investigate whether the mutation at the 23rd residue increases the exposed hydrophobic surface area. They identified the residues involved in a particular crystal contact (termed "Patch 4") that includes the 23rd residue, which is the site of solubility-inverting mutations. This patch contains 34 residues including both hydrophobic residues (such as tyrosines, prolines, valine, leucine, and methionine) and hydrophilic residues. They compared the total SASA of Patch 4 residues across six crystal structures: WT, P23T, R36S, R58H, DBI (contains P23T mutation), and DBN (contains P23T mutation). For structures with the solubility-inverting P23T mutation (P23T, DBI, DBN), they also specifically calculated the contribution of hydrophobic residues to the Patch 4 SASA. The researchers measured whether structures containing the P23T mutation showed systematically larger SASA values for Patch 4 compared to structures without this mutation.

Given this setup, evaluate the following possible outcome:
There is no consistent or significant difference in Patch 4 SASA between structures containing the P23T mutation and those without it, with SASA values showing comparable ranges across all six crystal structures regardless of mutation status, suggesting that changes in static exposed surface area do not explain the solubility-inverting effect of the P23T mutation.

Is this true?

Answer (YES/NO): YES